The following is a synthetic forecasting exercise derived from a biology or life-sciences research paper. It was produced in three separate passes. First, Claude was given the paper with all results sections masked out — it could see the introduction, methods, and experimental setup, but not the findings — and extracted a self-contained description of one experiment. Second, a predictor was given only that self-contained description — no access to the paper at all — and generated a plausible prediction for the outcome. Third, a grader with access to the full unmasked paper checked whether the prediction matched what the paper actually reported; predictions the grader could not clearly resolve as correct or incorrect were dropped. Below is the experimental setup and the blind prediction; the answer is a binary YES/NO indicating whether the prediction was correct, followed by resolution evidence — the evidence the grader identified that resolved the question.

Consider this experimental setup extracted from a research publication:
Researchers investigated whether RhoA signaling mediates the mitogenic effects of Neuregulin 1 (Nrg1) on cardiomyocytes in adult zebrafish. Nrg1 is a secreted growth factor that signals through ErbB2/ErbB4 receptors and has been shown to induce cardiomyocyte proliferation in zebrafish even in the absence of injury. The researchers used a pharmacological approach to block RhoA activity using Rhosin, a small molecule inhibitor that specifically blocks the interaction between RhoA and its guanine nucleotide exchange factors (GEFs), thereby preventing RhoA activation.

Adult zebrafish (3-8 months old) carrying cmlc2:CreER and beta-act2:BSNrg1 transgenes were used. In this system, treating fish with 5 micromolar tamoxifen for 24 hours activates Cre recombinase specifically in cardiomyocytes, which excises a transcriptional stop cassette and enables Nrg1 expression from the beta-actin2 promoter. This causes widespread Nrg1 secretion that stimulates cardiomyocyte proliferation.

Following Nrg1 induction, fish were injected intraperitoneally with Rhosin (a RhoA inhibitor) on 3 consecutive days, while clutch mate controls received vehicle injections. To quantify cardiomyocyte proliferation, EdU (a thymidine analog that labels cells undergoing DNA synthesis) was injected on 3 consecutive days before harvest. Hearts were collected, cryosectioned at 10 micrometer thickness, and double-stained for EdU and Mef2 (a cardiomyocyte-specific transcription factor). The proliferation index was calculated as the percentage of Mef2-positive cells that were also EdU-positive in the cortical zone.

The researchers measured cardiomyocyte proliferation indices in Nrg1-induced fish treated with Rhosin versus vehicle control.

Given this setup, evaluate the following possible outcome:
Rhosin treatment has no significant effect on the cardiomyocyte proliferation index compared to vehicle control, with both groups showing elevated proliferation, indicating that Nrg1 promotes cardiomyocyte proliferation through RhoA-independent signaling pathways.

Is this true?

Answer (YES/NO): NO